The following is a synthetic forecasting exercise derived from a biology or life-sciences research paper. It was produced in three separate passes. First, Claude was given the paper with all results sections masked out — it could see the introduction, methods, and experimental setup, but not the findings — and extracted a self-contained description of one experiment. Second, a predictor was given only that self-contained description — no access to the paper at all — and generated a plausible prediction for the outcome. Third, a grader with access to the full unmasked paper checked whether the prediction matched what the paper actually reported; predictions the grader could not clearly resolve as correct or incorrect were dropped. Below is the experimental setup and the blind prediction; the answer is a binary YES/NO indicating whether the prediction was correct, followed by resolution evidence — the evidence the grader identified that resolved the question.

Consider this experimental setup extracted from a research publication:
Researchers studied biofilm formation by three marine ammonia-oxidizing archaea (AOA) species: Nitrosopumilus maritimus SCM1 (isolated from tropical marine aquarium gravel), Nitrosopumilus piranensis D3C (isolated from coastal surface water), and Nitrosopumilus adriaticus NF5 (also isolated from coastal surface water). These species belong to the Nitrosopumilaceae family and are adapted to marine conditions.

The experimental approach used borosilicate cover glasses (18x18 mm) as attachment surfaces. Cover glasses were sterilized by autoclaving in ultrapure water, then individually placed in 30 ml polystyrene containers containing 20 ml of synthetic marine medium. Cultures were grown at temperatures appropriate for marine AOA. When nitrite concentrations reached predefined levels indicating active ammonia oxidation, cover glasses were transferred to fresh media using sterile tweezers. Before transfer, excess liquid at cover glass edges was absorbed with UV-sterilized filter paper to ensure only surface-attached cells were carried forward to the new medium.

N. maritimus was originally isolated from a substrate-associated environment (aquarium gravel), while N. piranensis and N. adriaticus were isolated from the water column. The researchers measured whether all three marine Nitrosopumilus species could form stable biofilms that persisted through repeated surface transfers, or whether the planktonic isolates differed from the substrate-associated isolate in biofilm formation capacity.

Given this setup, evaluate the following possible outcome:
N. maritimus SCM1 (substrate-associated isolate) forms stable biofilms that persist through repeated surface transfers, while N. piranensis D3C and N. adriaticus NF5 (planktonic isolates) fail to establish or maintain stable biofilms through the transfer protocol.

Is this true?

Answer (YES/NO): NO